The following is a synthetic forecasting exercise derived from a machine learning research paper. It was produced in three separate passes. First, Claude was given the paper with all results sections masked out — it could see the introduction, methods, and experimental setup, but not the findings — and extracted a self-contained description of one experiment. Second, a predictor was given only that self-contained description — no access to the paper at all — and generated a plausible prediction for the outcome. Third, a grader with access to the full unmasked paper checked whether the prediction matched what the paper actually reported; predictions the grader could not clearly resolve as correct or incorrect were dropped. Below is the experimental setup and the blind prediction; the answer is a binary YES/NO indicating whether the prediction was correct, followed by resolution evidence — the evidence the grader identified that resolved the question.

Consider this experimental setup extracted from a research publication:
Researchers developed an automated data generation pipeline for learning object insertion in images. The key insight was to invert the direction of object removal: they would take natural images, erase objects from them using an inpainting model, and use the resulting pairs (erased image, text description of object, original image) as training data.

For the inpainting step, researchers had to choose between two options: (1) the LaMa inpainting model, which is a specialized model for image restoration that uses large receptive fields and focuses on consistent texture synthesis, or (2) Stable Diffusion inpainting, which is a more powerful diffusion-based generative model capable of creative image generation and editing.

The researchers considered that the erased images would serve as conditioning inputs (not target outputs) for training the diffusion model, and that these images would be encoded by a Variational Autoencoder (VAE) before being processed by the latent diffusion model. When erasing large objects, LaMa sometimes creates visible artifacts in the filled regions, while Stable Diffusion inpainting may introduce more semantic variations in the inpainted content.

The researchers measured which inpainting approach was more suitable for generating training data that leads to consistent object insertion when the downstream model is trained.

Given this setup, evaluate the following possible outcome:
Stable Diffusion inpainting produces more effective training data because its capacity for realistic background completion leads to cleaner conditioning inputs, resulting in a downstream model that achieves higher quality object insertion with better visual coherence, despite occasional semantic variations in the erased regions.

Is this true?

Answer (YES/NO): NO